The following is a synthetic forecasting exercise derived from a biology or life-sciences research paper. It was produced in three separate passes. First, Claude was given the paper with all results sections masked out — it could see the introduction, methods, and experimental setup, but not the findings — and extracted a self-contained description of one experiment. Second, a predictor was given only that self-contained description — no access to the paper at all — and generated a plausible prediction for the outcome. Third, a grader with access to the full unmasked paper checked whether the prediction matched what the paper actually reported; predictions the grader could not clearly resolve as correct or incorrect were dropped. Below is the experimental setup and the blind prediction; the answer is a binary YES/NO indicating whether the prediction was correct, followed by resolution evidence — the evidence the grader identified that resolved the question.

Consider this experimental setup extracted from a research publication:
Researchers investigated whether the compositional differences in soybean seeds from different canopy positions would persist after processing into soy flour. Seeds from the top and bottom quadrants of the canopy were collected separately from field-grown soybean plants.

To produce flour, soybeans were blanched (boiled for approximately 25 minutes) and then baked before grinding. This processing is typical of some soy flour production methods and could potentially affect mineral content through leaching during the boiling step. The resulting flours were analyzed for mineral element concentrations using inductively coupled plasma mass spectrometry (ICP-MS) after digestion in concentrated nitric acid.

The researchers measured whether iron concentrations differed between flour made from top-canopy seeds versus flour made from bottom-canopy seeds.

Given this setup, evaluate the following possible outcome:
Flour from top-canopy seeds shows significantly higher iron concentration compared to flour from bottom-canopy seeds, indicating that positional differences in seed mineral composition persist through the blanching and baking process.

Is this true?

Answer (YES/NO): NO